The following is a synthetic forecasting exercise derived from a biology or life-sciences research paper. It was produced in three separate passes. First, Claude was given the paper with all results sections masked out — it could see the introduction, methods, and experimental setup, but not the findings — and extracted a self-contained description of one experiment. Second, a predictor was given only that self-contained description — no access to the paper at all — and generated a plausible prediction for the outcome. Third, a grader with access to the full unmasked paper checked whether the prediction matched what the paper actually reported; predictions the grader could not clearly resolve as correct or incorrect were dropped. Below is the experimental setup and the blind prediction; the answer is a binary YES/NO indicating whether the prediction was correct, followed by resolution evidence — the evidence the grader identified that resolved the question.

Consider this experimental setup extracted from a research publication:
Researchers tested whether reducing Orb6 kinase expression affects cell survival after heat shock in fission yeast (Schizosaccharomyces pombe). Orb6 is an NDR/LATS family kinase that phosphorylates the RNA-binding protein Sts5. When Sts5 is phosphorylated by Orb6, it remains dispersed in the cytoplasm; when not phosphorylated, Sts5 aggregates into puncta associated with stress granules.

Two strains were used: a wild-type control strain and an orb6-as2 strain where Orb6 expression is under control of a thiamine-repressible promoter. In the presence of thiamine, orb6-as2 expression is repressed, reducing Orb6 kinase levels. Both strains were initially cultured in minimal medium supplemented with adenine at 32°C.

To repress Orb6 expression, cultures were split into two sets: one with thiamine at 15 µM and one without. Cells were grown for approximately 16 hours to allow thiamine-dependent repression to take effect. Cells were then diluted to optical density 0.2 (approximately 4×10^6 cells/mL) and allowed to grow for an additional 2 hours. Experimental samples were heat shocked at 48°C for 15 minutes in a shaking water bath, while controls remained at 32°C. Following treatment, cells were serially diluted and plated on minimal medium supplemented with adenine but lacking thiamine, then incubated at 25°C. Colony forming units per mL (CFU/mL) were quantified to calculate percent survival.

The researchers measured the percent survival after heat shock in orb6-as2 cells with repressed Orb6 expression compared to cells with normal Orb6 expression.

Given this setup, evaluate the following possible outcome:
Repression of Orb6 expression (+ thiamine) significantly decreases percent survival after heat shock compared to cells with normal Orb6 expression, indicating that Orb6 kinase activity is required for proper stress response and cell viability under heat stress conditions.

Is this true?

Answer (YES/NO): NO